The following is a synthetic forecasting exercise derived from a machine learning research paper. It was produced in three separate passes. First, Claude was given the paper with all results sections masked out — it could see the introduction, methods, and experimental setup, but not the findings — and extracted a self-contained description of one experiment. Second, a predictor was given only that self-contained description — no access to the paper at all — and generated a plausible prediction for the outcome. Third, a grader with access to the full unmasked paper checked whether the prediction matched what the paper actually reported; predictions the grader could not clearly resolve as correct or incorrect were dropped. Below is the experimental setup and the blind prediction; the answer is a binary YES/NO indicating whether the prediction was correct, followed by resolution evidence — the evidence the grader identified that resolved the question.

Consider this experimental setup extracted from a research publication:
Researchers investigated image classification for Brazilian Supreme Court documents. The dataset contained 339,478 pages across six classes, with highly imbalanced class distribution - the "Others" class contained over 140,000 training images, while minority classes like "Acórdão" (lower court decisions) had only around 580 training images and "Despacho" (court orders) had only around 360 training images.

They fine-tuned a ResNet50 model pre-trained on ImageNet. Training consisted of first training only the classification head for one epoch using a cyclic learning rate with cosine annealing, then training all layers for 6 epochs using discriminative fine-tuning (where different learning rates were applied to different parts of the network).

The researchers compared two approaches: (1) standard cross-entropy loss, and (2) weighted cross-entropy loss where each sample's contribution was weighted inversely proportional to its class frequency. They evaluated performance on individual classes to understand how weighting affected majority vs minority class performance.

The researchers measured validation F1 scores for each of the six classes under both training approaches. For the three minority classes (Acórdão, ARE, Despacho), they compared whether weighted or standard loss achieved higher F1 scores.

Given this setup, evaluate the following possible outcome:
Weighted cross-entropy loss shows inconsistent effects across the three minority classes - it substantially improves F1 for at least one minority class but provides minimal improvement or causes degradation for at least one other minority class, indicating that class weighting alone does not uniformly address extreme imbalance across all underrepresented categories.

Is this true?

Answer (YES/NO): NO